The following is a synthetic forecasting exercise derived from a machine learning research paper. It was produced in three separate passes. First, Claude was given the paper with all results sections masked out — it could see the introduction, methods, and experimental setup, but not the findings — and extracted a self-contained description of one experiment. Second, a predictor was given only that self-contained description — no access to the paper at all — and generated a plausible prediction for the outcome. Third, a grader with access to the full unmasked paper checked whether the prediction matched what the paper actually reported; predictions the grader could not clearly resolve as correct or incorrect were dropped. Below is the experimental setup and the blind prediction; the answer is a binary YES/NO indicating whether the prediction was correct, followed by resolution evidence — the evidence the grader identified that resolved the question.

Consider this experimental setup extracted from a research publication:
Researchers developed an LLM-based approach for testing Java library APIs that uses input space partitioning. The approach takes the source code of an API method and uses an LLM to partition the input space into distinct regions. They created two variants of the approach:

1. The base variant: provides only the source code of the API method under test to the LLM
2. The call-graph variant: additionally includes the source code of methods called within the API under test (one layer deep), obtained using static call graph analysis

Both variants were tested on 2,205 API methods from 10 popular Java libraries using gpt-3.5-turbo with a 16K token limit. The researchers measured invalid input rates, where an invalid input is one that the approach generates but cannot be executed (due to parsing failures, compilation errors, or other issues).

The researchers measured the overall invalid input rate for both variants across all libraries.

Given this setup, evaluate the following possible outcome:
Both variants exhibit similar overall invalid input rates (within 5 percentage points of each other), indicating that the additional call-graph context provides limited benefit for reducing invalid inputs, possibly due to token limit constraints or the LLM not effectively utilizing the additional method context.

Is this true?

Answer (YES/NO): NO